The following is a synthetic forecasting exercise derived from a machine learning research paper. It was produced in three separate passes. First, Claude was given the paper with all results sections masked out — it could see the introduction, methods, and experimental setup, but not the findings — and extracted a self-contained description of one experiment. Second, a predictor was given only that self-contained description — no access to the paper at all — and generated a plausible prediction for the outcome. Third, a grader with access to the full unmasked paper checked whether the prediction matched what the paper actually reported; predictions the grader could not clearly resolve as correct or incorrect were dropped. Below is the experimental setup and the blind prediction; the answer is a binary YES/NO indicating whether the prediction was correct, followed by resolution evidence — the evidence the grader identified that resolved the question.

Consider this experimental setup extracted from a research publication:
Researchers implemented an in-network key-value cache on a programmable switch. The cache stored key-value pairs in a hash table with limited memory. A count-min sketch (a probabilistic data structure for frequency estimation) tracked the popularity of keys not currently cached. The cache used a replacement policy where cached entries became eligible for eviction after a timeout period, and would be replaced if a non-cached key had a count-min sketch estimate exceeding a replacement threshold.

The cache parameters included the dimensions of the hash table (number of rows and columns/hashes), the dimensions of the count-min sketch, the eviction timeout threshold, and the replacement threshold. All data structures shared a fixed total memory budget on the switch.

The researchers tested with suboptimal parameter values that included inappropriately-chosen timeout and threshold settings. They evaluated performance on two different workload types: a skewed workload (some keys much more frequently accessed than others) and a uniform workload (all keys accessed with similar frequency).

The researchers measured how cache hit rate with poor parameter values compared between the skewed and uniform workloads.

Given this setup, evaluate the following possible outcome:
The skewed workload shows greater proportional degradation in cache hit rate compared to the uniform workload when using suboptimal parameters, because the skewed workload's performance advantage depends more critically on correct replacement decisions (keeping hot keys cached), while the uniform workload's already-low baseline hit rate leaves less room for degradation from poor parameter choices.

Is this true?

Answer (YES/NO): NO